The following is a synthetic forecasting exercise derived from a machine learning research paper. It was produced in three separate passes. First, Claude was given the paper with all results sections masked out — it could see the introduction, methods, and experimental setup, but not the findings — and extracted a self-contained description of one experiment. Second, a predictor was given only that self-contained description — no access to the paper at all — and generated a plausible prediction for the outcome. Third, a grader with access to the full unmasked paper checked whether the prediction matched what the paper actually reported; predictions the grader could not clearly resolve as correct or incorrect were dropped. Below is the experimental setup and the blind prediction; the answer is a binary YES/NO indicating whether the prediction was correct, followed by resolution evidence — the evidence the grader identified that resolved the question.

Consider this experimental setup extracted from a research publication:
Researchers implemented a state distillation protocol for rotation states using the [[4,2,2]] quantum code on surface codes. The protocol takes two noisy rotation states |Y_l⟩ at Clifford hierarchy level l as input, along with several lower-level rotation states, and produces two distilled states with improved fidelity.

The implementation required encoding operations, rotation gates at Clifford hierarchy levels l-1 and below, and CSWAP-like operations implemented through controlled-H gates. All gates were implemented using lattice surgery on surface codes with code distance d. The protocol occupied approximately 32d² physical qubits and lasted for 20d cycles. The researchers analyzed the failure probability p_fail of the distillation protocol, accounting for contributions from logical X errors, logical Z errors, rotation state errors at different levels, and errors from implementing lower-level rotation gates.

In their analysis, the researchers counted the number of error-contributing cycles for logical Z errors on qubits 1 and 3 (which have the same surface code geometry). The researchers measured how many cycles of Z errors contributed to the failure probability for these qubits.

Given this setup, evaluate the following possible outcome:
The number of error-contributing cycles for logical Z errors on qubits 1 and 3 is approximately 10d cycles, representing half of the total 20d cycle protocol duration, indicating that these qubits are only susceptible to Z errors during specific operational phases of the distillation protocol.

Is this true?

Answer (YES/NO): NO